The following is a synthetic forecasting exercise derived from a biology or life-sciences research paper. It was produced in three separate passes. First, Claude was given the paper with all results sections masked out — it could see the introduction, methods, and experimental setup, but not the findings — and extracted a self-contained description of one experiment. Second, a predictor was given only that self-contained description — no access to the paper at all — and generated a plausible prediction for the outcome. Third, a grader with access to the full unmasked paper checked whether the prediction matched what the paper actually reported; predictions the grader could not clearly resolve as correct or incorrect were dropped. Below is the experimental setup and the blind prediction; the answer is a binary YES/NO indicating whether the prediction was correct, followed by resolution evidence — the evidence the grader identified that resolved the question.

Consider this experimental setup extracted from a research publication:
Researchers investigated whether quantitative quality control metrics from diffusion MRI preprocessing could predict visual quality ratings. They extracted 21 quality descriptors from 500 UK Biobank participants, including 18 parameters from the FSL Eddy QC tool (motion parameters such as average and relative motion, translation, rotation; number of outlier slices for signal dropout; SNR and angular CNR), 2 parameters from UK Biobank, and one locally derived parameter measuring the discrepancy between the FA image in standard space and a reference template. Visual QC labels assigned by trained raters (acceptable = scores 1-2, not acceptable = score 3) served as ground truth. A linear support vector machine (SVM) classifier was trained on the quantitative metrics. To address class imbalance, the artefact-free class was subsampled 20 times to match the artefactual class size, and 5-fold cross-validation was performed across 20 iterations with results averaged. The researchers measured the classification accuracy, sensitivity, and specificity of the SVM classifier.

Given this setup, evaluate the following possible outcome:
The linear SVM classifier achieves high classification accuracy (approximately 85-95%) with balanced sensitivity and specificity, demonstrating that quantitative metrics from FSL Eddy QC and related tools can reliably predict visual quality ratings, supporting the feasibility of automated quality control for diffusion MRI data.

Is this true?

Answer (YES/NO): NO